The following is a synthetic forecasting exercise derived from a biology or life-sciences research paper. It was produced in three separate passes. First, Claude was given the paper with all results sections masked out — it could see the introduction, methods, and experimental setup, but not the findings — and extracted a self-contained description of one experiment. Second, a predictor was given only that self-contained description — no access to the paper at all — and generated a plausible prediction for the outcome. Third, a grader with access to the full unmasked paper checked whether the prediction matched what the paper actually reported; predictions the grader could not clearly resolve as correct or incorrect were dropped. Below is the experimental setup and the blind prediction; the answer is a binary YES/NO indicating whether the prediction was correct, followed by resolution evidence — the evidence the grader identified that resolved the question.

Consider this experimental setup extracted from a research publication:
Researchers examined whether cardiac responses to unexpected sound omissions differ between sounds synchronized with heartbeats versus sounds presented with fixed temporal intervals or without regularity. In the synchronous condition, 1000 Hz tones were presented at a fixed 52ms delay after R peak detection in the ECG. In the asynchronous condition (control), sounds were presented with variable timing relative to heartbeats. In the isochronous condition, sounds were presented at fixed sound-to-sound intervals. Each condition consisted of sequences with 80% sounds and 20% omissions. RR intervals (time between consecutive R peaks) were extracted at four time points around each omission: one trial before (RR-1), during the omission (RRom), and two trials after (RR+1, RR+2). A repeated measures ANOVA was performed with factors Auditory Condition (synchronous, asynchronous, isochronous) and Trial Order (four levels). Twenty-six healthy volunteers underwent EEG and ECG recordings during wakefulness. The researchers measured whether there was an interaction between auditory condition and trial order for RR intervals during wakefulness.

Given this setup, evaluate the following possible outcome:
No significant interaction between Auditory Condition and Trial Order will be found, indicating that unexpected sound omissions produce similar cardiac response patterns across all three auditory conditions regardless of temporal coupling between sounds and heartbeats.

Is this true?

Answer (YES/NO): NO